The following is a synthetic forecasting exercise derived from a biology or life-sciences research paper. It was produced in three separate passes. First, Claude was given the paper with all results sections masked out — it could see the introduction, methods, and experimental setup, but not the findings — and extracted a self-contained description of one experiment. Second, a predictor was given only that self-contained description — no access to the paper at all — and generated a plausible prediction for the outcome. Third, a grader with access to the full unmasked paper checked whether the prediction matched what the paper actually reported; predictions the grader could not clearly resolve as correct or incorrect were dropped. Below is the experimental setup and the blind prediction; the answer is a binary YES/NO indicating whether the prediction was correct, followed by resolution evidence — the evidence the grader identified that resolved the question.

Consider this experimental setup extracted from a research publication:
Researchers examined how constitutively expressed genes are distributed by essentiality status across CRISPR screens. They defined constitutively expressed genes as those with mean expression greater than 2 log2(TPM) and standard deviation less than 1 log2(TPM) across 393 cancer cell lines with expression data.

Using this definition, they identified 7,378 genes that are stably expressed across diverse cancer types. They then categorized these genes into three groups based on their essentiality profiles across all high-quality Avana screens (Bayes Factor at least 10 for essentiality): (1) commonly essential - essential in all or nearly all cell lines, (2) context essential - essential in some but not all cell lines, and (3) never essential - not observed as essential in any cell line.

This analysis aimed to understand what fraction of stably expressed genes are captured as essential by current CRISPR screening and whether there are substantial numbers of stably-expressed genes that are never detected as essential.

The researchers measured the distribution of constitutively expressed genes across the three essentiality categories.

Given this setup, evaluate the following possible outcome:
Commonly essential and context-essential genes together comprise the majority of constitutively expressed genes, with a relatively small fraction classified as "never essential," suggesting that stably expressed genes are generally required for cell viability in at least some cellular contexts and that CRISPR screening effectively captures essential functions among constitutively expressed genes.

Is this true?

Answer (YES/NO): NO